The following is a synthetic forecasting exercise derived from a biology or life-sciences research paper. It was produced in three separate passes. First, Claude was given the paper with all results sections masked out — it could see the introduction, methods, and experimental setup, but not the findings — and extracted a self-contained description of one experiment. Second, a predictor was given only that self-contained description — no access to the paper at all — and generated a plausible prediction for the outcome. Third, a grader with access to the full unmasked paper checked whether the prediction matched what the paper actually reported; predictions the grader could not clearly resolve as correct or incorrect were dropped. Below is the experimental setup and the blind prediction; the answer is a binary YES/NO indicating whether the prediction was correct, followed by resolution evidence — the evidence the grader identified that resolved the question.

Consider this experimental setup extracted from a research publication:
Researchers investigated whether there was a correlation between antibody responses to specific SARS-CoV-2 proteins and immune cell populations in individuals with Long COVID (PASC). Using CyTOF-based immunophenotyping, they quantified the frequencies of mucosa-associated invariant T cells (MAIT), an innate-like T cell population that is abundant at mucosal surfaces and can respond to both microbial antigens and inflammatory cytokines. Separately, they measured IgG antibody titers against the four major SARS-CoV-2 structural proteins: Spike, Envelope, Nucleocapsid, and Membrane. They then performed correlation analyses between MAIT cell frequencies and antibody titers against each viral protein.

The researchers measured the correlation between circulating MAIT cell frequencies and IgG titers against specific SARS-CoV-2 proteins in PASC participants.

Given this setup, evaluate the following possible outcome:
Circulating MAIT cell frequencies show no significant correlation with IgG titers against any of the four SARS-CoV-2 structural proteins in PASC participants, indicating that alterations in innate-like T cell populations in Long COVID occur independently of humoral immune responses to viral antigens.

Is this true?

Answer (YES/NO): NO